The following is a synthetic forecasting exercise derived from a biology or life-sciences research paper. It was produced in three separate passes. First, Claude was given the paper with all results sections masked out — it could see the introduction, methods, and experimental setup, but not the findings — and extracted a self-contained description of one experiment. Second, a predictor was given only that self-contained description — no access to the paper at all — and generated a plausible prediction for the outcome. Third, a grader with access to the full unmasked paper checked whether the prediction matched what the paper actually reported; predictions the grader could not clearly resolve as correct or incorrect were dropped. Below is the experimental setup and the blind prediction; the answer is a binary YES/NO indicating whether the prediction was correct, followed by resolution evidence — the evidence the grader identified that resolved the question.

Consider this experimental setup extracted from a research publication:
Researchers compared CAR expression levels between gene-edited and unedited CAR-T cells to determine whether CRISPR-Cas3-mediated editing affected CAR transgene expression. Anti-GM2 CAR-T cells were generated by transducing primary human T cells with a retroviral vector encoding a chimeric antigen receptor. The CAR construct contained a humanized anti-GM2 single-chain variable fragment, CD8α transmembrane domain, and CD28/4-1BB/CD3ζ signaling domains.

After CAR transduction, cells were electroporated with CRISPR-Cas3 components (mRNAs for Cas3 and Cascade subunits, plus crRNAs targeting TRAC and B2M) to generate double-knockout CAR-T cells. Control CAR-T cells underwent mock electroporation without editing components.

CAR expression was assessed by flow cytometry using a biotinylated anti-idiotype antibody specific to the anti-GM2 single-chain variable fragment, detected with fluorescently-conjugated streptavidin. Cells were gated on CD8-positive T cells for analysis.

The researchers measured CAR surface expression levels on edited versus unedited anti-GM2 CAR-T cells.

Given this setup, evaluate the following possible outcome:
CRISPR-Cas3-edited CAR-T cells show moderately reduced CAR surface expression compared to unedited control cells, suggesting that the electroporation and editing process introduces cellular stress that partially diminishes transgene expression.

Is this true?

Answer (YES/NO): NO